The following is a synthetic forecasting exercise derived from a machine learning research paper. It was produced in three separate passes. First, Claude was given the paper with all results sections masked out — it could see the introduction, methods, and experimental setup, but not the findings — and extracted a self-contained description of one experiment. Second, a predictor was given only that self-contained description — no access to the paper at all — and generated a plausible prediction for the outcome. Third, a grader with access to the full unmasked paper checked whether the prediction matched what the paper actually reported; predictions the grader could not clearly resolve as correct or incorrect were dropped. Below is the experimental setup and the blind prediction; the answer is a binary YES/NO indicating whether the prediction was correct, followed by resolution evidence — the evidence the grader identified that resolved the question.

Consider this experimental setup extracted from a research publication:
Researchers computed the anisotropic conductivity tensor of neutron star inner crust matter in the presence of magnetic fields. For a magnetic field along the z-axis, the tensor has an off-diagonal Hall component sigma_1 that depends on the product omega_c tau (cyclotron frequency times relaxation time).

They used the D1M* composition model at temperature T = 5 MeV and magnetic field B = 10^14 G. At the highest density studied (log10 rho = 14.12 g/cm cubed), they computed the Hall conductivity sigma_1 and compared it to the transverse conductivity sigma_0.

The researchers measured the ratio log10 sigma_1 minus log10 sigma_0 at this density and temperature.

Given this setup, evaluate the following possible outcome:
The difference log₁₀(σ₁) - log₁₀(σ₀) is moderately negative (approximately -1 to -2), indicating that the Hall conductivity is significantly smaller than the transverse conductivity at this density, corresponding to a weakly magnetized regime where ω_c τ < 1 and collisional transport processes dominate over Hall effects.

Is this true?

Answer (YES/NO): NO